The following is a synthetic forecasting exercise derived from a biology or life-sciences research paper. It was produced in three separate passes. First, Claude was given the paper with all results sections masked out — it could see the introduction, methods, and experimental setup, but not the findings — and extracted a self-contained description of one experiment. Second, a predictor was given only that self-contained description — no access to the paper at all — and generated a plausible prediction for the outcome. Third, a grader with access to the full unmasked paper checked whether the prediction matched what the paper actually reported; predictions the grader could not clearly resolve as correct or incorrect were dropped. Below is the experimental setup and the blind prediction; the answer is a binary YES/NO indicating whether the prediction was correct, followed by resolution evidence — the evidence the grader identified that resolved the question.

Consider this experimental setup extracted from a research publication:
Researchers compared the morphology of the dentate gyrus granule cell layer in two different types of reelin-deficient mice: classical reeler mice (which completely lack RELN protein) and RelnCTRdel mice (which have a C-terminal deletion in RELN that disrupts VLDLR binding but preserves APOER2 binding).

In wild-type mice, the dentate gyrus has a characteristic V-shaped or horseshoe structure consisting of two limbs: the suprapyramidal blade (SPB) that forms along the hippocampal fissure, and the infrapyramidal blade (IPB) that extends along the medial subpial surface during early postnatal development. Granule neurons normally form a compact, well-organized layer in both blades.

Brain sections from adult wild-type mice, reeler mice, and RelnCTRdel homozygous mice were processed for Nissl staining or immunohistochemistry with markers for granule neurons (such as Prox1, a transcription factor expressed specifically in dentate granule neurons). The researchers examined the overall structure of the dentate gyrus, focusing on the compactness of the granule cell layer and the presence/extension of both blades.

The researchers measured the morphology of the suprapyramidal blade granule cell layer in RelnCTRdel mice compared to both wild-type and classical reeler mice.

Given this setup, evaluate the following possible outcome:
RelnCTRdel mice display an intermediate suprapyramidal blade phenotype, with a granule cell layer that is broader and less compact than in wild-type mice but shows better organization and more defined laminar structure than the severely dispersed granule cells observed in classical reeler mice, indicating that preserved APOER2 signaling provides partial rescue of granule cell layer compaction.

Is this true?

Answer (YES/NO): NO